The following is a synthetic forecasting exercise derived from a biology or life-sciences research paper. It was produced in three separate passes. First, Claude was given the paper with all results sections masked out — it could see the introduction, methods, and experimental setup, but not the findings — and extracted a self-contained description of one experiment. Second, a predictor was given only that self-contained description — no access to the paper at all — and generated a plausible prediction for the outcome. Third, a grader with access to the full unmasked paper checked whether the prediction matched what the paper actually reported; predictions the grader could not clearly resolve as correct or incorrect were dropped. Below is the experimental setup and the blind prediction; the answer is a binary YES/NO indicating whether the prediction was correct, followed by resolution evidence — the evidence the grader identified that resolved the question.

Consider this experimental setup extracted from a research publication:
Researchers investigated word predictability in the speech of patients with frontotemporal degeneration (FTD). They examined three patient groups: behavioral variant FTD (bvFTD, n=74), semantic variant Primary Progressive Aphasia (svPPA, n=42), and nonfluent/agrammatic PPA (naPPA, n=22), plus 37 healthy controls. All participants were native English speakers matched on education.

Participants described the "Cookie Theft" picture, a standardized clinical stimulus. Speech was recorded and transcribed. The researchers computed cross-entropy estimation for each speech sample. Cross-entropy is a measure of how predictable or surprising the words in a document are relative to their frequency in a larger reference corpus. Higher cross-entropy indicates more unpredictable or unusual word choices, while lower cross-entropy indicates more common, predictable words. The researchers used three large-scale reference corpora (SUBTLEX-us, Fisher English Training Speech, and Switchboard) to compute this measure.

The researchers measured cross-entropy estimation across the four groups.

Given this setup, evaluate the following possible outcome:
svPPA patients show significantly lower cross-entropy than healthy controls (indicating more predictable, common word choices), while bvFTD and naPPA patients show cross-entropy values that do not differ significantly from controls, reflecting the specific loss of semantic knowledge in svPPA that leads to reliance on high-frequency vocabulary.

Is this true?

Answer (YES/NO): YES